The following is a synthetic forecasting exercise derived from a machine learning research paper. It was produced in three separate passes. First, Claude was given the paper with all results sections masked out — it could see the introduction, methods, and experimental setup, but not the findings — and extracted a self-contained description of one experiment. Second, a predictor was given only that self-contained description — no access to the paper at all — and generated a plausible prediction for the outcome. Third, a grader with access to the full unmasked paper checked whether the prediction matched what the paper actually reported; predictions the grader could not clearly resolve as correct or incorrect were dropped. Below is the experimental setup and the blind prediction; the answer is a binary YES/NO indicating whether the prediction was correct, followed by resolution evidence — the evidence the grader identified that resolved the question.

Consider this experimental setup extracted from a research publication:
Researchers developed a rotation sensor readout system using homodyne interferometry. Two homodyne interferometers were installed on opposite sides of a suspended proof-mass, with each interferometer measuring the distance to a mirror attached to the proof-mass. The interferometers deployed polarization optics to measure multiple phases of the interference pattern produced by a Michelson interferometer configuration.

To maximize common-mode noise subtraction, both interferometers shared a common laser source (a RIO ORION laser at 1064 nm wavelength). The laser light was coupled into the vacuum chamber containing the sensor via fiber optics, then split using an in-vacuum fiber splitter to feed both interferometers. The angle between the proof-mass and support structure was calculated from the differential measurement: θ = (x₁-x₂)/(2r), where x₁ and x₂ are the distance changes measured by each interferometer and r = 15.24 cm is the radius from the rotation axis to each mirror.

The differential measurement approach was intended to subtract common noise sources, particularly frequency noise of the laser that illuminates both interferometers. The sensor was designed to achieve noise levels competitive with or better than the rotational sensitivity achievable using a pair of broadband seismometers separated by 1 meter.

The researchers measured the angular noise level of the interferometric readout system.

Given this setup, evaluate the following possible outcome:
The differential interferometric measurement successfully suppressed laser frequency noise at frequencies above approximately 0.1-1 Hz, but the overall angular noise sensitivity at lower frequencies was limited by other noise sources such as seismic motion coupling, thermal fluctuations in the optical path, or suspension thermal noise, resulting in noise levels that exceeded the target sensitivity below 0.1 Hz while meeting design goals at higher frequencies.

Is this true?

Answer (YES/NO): NO